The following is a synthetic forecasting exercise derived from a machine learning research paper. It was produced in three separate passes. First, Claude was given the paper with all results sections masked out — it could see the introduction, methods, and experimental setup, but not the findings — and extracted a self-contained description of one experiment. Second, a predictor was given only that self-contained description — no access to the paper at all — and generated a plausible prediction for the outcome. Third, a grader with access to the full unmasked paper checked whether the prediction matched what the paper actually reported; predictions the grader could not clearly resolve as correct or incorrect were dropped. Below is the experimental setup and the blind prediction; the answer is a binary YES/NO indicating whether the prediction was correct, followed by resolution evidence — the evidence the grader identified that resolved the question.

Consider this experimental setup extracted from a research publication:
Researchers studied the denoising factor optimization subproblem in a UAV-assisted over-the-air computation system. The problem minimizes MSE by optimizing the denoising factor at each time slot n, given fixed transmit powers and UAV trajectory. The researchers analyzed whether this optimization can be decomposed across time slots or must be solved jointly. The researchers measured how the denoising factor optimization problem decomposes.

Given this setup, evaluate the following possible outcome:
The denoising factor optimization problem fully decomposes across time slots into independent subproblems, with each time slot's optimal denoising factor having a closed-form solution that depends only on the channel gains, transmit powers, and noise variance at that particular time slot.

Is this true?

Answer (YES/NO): YES